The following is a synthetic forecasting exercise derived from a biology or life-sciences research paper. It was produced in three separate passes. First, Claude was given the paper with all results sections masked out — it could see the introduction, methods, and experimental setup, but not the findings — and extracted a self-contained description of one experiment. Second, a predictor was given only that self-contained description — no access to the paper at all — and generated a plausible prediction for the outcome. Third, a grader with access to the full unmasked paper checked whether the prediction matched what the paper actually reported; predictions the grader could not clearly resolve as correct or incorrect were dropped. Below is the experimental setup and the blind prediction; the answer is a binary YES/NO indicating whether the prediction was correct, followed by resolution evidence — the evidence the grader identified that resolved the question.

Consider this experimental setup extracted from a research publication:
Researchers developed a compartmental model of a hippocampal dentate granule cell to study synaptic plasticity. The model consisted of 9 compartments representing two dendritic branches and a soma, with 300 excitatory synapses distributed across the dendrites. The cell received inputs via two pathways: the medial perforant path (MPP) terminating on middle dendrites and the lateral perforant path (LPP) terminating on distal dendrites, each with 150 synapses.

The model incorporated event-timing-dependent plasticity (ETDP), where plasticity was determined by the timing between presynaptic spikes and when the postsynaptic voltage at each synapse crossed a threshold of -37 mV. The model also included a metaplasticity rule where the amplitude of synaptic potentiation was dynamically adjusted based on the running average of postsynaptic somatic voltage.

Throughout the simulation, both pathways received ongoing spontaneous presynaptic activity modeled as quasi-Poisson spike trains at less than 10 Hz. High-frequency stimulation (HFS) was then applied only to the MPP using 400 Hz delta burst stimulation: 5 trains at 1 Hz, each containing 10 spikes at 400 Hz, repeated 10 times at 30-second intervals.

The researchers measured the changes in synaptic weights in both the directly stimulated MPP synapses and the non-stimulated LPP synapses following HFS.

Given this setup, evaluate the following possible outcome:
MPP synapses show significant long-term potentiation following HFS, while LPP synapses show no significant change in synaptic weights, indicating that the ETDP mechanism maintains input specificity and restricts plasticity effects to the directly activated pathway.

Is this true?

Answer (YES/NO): NO